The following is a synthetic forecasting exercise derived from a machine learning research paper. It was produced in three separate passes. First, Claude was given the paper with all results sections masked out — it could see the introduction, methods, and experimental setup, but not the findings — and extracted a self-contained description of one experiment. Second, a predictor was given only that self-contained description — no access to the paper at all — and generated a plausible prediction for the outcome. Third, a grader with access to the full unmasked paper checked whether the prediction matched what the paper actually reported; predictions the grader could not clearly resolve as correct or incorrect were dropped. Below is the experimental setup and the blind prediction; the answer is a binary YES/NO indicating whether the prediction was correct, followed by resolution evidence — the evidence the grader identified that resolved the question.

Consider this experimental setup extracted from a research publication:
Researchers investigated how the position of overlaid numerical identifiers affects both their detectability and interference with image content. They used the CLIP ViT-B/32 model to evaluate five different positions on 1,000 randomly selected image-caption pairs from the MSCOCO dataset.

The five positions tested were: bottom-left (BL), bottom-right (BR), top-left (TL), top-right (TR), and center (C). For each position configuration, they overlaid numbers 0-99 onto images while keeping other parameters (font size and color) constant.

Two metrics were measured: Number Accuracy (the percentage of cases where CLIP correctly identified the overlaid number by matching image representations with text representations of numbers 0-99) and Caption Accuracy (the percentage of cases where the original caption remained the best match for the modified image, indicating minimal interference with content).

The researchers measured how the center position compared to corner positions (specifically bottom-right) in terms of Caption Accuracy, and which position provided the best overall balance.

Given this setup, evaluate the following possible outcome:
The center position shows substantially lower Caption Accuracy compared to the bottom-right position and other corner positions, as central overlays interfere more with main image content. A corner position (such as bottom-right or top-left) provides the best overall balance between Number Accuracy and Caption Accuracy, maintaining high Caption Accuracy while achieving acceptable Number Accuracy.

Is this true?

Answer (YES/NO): YES